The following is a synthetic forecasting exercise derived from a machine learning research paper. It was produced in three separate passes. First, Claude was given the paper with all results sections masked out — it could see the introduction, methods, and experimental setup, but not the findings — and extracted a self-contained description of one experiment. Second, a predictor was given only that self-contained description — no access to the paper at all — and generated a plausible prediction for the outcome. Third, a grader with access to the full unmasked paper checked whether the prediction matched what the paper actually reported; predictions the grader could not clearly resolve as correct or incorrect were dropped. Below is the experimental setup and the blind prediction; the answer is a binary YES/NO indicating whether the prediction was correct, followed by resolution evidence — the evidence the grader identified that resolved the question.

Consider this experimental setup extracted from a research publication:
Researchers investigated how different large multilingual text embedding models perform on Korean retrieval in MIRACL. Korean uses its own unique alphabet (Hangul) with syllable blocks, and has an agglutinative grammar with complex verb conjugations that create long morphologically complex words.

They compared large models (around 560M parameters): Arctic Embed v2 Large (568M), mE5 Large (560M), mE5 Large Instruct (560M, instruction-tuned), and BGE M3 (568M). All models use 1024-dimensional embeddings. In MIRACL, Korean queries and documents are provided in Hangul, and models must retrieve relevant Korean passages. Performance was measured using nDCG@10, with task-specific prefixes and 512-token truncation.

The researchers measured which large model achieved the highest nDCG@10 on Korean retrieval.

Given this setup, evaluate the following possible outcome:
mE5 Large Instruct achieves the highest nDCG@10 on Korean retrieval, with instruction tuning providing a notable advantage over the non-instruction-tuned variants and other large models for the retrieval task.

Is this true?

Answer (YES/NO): NO